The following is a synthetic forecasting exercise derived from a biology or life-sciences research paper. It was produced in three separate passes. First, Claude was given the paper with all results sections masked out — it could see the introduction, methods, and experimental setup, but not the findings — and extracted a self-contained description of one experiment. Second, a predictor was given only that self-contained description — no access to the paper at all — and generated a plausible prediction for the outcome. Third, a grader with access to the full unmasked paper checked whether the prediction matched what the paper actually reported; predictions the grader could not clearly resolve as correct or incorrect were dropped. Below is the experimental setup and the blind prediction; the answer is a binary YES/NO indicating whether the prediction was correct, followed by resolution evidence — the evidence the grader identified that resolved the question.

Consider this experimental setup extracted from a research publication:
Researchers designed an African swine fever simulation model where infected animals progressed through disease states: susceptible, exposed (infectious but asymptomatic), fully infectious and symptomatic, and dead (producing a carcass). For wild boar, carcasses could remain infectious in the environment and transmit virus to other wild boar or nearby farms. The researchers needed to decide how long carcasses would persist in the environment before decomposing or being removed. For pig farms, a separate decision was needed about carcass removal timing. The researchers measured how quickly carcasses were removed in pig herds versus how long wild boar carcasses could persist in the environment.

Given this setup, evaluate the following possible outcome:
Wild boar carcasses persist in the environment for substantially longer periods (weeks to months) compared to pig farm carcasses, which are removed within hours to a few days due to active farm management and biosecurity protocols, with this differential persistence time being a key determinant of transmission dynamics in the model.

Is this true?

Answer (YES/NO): NO